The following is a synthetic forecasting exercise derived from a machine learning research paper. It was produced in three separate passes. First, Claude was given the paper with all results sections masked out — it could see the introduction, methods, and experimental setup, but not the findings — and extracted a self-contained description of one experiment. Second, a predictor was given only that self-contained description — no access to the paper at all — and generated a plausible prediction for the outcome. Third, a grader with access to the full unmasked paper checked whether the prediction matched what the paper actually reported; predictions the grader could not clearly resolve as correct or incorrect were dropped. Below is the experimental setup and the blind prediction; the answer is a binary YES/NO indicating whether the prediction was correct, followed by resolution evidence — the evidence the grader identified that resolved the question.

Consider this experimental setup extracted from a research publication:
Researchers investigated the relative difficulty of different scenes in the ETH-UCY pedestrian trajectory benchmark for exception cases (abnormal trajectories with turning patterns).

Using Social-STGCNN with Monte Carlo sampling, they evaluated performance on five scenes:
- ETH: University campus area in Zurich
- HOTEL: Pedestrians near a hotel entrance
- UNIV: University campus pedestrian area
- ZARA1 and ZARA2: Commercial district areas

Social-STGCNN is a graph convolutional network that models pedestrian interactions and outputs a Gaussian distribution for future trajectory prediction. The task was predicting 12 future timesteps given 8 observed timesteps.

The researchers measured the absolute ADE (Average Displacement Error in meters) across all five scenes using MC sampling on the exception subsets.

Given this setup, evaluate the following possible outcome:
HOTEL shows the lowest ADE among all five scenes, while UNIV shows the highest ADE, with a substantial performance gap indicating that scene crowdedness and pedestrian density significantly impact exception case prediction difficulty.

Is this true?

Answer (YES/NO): NO